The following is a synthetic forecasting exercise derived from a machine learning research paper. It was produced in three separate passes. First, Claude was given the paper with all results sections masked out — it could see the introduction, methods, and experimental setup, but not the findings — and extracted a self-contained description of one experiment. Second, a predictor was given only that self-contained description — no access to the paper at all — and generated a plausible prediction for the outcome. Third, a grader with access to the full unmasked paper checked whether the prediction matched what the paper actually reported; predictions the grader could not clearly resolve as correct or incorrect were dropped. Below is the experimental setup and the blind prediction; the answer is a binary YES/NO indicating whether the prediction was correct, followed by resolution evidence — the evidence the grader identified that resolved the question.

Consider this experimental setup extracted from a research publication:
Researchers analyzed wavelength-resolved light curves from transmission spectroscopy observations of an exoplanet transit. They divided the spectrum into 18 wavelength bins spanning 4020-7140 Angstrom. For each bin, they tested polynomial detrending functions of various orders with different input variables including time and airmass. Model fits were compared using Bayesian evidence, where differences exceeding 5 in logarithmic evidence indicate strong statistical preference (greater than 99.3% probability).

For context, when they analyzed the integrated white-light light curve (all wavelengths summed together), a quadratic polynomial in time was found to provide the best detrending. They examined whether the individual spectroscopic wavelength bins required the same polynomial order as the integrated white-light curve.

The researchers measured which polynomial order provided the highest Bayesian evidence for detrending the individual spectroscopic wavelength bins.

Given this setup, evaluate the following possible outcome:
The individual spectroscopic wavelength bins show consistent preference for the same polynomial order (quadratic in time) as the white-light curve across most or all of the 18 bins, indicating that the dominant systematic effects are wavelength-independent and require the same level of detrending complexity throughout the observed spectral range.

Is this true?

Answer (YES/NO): NO